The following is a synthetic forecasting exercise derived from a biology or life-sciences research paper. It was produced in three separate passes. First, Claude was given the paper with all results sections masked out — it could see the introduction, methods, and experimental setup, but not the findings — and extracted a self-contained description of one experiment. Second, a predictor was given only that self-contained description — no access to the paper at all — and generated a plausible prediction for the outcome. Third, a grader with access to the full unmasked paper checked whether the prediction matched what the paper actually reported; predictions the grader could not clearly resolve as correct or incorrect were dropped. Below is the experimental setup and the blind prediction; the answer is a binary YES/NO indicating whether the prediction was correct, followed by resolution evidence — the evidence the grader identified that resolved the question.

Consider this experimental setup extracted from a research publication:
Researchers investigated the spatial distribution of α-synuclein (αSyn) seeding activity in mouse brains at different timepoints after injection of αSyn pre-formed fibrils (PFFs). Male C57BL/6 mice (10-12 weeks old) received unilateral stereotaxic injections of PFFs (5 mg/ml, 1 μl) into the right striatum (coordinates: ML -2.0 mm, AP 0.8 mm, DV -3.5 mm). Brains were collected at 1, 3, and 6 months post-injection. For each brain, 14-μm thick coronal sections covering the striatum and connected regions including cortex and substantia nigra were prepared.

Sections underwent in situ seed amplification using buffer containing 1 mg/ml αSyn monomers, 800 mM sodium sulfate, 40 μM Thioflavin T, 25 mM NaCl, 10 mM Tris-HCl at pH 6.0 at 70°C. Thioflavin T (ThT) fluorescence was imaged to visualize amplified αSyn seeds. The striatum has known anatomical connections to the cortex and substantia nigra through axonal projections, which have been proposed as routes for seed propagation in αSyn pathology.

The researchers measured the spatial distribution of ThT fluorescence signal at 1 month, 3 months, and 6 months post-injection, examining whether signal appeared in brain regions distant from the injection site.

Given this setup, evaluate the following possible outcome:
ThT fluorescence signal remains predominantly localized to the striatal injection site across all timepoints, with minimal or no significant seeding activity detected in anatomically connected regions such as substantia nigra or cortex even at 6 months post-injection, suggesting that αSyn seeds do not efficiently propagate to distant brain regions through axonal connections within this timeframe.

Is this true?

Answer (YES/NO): NO